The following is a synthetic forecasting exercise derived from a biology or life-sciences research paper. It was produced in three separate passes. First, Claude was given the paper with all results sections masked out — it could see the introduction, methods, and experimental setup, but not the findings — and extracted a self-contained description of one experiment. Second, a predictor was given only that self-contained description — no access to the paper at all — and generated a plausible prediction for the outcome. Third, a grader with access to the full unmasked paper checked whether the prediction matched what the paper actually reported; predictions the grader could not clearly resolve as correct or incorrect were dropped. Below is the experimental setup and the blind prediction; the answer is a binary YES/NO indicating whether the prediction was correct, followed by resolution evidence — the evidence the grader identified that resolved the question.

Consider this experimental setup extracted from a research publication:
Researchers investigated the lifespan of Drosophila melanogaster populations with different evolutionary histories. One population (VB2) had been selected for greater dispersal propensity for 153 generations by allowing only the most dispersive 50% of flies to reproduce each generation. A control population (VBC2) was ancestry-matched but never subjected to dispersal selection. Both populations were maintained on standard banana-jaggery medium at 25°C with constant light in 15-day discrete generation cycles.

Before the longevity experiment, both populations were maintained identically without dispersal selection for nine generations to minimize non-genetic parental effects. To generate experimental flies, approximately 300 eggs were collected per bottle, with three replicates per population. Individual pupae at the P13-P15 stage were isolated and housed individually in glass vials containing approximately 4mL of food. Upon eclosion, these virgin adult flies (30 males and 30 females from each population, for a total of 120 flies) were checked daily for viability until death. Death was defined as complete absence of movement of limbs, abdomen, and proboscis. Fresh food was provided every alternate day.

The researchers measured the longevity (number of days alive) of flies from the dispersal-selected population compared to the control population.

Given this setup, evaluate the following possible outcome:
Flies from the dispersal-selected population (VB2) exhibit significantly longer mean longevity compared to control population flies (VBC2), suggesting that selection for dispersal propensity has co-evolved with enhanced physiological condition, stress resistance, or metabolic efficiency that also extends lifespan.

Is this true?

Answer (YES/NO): NO